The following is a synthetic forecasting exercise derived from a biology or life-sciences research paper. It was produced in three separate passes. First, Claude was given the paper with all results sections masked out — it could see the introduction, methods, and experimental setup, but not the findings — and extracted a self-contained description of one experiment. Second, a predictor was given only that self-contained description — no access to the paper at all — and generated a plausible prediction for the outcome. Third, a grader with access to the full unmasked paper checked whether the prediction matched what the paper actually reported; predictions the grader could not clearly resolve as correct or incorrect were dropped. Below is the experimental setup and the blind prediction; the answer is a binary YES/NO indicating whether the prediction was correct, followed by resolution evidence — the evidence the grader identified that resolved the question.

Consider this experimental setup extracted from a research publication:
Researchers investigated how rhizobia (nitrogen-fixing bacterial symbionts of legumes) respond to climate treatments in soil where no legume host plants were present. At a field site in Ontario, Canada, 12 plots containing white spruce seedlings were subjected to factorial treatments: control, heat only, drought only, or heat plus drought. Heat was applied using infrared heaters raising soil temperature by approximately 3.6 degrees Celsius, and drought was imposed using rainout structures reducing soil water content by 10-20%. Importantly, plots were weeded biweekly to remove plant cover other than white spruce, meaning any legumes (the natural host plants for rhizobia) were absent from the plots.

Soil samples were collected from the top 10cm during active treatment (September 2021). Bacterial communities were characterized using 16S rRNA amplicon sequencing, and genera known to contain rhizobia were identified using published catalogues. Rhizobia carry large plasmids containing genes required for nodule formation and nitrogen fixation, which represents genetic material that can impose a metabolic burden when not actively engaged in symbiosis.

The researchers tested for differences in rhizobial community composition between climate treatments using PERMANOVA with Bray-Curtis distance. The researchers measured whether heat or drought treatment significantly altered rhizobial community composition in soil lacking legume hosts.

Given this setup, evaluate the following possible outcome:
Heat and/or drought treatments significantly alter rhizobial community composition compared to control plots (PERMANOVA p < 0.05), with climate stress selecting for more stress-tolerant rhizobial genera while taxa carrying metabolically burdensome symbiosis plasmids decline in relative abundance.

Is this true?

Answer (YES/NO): NO